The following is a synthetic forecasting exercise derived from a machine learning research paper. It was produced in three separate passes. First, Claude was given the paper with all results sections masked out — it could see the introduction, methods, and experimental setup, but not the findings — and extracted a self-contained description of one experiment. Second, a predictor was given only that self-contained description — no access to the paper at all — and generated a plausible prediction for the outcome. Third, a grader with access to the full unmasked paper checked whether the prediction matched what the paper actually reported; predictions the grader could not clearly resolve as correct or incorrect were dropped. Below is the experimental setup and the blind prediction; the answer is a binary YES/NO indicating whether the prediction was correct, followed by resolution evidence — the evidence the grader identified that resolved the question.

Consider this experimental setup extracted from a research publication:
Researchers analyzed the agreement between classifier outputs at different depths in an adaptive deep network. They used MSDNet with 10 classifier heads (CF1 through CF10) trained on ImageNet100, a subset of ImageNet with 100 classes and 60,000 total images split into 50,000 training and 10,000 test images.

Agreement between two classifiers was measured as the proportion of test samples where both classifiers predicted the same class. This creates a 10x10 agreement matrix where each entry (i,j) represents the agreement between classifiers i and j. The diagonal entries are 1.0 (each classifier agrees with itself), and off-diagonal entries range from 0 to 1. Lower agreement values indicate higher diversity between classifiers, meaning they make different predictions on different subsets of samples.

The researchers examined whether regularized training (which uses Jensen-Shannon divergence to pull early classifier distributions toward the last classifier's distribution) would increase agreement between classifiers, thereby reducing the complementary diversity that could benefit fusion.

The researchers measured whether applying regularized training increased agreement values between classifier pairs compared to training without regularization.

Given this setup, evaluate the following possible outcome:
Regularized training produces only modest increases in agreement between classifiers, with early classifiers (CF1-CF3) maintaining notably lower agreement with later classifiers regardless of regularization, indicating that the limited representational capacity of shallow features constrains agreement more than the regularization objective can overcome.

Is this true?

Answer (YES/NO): NO